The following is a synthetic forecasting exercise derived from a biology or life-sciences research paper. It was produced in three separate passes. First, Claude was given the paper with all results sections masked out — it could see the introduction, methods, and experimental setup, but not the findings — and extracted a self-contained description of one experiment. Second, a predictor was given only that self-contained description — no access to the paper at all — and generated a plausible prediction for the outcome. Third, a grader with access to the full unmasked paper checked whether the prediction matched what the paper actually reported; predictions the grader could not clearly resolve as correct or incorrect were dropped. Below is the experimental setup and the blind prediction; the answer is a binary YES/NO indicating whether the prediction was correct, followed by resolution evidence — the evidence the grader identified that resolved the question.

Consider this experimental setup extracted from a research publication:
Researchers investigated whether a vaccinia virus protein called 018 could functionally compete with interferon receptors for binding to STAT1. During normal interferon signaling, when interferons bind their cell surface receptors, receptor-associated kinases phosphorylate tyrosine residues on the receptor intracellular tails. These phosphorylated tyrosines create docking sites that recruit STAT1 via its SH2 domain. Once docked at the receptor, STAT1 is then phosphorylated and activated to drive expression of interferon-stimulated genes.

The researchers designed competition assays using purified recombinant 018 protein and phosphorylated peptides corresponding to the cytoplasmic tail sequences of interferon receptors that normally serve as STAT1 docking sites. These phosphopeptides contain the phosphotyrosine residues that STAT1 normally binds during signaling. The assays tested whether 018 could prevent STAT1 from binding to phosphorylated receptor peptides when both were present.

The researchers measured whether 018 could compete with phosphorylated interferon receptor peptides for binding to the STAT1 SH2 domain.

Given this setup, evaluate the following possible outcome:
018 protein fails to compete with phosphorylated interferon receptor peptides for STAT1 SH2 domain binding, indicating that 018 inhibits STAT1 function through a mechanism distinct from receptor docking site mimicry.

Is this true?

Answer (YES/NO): NO